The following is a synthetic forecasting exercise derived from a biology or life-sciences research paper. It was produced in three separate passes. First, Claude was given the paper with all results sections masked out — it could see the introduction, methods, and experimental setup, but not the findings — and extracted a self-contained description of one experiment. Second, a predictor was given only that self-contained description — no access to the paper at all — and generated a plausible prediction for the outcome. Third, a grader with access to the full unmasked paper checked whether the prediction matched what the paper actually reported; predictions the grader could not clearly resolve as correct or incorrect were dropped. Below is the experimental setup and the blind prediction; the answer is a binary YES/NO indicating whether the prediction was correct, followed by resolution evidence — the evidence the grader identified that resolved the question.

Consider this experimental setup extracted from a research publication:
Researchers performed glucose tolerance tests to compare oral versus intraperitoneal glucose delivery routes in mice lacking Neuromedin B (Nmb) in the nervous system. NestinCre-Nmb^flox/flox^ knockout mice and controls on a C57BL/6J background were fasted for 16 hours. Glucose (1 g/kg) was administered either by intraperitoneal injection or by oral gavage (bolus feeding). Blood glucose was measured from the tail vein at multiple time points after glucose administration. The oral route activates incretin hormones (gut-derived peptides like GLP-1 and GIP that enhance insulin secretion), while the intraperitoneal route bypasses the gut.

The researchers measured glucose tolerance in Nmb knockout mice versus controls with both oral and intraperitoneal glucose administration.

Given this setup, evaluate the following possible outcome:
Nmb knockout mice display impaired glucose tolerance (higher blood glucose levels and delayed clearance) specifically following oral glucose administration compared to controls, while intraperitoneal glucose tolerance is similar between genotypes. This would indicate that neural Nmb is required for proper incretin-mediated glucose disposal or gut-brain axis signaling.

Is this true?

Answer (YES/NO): NO